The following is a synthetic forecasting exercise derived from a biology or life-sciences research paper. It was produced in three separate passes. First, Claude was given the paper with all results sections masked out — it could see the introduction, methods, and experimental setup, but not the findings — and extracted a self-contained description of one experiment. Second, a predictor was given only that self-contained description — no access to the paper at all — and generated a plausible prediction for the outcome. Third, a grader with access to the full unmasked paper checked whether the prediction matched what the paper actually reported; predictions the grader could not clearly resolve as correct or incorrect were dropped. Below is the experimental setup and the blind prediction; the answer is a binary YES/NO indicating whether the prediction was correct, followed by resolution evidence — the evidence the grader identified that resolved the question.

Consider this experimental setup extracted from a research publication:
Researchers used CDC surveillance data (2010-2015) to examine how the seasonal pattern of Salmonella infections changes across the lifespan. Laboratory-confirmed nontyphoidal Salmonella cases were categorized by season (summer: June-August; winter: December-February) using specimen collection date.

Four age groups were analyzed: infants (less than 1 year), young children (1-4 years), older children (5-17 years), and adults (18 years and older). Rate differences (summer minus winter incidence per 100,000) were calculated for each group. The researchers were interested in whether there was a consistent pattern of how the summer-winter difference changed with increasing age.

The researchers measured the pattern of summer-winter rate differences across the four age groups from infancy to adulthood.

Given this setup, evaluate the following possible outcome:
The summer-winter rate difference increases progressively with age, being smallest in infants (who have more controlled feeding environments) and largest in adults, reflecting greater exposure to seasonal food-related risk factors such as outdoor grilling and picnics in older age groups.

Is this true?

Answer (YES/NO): NO